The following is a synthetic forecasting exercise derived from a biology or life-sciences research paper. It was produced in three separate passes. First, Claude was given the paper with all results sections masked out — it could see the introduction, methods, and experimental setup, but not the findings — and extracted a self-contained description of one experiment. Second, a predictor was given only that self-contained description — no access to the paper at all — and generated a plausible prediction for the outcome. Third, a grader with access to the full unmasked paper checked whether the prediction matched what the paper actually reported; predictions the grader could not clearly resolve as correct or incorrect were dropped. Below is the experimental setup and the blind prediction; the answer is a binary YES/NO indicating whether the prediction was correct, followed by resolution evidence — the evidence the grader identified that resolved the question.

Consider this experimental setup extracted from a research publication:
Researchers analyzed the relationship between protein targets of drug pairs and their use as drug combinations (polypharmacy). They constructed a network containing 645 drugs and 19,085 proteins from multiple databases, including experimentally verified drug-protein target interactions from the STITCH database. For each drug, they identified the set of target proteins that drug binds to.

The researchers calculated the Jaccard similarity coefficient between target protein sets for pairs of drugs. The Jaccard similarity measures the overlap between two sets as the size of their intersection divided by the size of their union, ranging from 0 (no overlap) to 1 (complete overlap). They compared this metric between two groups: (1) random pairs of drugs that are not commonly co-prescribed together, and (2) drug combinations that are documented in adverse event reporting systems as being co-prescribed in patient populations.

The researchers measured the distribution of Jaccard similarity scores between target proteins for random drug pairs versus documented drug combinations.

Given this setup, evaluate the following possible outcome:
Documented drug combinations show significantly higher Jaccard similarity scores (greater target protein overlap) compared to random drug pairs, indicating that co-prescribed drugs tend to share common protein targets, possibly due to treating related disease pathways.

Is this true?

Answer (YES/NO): YES